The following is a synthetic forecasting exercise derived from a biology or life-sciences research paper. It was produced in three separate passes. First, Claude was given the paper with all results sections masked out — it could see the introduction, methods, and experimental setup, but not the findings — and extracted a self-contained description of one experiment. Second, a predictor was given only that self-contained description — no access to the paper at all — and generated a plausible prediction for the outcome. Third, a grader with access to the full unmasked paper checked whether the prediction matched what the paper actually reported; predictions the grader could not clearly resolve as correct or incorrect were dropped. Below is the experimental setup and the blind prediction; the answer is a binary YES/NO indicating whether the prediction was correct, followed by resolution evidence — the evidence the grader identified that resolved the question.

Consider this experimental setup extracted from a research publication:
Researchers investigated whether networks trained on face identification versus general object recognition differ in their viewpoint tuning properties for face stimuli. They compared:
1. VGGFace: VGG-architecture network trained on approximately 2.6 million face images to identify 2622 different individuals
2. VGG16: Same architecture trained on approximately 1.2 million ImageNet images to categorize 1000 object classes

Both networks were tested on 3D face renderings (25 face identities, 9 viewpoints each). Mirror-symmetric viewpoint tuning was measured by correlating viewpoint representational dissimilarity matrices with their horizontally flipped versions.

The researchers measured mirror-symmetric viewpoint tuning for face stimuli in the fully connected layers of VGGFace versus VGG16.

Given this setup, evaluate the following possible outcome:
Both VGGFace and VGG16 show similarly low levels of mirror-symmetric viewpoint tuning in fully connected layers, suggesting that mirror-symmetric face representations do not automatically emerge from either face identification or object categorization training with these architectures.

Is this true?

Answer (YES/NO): NO